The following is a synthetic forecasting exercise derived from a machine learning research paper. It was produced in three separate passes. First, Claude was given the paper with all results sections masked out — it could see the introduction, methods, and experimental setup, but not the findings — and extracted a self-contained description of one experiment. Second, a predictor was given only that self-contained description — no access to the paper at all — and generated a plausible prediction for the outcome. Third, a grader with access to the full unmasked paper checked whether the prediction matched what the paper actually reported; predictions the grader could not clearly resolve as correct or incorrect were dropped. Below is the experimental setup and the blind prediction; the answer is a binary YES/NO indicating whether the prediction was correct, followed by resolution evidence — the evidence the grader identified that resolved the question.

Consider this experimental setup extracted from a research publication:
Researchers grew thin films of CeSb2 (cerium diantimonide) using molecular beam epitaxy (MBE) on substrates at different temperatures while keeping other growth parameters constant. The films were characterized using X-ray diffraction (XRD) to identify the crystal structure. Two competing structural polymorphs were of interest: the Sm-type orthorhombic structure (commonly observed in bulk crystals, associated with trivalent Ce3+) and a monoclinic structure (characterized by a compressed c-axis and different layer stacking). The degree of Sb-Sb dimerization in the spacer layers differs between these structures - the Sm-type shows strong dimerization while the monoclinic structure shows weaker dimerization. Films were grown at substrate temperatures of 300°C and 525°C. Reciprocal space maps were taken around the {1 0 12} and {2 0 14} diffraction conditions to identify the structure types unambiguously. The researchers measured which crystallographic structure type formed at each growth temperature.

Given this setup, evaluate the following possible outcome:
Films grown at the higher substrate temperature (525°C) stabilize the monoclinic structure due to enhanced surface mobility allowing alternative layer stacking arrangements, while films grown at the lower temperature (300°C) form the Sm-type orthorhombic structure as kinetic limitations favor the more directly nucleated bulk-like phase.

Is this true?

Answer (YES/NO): YES